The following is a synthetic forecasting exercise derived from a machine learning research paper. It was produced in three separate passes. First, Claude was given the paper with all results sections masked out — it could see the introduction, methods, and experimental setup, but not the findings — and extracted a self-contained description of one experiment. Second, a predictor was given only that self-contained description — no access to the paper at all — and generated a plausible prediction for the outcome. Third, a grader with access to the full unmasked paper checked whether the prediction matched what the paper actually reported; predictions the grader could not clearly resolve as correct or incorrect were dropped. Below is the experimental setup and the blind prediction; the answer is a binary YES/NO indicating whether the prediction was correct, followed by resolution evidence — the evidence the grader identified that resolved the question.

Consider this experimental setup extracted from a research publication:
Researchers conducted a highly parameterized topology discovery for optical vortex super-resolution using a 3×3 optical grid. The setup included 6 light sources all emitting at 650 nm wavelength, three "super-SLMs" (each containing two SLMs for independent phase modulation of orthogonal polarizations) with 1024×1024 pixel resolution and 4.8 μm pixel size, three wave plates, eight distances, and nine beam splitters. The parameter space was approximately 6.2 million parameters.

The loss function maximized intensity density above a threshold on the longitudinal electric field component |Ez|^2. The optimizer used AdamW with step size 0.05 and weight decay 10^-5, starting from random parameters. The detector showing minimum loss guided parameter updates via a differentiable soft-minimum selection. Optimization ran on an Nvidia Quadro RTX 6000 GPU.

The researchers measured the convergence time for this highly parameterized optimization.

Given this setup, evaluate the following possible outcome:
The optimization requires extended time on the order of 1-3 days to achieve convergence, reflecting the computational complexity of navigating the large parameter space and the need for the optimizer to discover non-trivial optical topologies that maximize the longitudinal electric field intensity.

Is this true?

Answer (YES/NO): NO